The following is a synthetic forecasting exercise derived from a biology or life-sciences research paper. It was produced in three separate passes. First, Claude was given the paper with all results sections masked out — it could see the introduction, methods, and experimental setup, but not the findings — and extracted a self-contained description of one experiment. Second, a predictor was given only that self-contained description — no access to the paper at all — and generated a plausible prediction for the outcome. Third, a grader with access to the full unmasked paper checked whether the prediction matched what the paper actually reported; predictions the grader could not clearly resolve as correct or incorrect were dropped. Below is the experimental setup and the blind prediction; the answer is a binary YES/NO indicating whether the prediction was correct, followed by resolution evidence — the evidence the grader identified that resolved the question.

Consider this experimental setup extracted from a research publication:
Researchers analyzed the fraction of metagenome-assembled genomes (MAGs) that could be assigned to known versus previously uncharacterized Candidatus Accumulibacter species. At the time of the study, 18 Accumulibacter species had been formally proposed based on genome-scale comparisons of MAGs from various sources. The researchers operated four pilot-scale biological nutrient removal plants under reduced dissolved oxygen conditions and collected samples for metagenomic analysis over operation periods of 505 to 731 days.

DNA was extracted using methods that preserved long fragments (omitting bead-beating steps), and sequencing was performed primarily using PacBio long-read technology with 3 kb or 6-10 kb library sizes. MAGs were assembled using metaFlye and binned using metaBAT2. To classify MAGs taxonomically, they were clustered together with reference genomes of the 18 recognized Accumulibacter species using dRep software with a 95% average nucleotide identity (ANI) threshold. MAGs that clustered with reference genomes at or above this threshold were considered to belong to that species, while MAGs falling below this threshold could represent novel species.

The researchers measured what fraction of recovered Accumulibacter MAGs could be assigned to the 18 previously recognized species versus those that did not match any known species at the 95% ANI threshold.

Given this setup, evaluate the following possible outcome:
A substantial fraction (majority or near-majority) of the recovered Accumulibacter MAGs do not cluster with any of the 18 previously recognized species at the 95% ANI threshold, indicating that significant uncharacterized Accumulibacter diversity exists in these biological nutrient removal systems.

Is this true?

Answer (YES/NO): YES